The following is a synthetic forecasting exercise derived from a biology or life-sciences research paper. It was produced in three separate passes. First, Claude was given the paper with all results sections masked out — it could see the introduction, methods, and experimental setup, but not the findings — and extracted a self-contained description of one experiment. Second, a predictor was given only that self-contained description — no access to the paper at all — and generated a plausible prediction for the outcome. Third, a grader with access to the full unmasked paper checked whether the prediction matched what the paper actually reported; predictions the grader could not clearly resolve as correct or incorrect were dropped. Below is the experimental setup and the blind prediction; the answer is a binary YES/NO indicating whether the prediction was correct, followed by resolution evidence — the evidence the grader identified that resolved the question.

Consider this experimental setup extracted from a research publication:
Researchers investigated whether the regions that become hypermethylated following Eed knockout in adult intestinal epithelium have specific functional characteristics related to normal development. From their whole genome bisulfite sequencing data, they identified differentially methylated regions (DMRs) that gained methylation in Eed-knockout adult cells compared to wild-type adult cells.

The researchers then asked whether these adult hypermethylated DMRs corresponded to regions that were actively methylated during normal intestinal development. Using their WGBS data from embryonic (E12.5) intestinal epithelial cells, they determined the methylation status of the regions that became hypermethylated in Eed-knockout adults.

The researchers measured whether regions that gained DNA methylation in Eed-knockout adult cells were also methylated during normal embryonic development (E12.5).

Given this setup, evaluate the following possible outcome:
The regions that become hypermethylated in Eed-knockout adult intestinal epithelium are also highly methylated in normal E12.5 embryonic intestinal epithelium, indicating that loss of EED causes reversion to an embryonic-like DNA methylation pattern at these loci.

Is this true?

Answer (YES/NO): YES